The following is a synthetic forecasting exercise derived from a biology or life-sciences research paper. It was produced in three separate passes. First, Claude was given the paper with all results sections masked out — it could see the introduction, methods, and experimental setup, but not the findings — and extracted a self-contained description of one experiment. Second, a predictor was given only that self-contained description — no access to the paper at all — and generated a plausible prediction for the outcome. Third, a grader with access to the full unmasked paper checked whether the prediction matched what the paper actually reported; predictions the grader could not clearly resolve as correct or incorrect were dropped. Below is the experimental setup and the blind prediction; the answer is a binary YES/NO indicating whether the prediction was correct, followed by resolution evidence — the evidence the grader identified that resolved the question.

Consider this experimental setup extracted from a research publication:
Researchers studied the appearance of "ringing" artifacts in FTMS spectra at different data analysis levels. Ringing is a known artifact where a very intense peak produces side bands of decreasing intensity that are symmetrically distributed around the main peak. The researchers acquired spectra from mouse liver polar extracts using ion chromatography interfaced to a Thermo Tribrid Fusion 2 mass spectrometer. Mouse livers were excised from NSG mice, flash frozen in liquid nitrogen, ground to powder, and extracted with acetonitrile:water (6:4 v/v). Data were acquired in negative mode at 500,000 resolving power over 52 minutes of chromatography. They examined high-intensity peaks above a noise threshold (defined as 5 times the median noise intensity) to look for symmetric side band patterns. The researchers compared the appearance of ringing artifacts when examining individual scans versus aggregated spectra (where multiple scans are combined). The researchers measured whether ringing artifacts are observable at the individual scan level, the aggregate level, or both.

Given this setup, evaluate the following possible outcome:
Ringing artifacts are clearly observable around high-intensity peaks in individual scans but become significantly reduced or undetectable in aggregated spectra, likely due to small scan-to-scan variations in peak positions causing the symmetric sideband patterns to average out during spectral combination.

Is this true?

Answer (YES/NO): NO